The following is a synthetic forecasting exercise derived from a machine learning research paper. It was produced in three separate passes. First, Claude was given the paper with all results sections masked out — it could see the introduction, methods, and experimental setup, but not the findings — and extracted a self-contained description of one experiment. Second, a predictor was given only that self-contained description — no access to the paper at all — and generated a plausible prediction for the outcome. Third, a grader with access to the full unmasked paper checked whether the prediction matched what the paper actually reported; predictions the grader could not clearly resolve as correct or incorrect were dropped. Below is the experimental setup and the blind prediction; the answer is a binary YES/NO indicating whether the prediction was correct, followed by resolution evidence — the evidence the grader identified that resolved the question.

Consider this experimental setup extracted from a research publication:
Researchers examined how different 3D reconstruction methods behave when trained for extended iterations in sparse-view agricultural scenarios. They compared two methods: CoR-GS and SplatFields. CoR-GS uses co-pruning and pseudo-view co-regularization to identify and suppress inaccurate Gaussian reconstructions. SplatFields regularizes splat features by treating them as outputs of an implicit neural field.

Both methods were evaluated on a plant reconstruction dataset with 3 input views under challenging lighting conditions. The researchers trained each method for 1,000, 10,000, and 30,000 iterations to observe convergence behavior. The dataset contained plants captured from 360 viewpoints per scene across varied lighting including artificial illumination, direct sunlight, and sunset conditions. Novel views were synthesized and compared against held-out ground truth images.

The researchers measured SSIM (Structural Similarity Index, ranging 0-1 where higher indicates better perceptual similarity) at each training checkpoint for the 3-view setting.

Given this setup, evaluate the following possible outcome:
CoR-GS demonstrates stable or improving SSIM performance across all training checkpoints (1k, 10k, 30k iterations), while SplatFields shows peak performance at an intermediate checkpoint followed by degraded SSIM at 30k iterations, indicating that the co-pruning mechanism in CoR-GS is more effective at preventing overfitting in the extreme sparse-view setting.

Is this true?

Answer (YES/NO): NO